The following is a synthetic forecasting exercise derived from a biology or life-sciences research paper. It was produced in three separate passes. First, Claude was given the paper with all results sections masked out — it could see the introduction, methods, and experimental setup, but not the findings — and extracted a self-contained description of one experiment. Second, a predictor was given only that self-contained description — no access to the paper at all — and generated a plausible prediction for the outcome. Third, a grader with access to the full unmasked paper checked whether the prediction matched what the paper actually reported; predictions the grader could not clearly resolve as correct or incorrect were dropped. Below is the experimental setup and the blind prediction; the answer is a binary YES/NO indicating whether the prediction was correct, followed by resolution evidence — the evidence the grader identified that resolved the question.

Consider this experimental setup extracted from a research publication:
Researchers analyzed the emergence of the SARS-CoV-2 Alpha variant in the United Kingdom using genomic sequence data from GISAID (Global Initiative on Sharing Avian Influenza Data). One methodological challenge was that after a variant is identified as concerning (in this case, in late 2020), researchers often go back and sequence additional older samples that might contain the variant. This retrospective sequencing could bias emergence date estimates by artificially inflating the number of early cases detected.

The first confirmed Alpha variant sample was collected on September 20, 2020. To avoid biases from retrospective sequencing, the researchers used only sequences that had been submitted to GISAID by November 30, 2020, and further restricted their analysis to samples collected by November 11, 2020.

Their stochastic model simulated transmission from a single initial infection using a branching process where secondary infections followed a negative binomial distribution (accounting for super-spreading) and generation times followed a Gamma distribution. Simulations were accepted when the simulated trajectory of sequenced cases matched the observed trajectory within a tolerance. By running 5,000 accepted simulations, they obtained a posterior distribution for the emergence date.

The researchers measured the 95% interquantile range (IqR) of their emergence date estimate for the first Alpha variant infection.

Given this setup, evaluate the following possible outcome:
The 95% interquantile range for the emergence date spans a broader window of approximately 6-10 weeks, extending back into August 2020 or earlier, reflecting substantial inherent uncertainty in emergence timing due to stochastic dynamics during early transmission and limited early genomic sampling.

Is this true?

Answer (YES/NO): YES